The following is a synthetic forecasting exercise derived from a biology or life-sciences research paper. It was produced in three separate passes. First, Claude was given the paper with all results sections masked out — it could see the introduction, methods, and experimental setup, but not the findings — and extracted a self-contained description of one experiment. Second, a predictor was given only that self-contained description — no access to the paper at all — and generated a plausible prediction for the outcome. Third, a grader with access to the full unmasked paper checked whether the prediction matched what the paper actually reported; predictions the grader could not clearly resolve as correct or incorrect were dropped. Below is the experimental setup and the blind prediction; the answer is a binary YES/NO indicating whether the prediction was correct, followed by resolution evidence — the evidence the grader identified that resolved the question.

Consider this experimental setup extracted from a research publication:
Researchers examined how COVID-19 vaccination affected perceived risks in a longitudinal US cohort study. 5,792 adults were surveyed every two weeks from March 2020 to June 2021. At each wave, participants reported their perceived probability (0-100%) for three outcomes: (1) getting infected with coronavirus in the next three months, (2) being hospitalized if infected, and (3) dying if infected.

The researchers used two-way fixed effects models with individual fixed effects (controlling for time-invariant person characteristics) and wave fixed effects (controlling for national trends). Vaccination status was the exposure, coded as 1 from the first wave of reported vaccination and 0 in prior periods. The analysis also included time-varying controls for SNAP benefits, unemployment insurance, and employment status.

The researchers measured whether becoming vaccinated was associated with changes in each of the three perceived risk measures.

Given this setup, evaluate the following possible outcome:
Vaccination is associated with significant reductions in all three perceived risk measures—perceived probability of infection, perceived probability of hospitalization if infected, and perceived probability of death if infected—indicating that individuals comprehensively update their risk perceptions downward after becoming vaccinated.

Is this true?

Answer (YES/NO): YES